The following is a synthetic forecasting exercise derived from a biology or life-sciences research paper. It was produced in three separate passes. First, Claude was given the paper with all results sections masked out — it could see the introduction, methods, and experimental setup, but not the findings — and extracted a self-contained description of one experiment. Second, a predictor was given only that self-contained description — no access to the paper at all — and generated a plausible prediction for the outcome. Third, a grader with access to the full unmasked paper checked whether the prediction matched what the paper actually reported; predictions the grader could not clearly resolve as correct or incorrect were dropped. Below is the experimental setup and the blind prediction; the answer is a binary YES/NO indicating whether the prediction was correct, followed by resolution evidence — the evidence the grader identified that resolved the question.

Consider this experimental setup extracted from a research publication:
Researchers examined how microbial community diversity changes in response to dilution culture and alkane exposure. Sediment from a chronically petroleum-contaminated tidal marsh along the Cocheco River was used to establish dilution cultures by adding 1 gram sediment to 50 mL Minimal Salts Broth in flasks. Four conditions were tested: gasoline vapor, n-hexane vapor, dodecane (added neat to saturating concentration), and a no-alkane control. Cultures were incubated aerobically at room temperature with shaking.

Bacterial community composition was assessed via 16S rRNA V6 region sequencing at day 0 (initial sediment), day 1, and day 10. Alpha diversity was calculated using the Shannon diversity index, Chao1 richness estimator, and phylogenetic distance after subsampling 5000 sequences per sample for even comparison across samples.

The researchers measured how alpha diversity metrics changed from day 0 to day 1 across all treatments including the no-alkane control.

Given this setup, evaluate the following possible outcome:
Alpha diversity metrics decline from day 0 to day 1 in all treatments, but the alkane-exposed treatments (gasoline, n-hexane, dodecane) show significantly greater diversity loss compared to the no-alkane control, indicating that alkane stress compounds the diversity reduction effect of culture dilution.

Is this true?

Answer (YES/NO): NO